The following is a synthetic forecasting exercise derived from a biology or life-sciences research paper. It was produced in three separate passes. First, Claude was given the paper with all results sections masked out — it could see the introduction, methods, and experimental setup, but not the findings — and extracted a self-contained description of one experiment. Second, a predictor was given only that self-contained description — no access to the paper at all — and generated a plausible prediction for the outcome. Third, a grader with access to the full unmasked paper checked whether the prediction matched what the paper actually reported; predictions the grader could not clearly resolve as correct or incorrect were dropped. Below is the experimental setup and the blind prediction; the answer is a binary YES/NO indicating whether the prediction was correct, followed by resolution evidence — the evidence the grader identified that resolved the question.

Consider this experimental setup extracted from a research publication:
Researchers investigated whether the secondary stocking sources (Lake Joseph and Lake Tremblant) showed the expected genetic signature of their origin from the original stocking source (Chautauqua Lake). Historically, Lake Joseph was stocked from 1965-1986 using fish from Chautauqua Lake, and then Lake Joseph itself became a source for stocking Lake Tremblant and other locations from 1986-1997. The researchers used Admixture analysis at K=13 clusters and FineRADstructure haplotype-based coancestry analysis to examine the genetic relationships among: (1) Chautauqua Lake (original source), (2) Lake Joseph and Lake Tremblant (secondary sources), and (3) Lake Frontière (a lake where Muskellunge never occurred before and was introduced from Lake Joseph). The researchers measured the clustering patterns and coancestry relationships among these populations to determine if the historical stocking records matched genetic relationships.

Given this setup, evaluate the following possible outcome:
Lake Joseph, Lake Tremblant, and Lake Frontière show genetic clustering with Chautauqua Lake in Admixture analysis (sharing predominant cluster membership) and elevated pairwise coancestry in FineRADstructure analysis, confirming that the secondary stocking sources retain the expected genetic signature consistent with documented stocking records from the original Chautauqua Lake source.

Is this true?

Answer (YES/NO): YES